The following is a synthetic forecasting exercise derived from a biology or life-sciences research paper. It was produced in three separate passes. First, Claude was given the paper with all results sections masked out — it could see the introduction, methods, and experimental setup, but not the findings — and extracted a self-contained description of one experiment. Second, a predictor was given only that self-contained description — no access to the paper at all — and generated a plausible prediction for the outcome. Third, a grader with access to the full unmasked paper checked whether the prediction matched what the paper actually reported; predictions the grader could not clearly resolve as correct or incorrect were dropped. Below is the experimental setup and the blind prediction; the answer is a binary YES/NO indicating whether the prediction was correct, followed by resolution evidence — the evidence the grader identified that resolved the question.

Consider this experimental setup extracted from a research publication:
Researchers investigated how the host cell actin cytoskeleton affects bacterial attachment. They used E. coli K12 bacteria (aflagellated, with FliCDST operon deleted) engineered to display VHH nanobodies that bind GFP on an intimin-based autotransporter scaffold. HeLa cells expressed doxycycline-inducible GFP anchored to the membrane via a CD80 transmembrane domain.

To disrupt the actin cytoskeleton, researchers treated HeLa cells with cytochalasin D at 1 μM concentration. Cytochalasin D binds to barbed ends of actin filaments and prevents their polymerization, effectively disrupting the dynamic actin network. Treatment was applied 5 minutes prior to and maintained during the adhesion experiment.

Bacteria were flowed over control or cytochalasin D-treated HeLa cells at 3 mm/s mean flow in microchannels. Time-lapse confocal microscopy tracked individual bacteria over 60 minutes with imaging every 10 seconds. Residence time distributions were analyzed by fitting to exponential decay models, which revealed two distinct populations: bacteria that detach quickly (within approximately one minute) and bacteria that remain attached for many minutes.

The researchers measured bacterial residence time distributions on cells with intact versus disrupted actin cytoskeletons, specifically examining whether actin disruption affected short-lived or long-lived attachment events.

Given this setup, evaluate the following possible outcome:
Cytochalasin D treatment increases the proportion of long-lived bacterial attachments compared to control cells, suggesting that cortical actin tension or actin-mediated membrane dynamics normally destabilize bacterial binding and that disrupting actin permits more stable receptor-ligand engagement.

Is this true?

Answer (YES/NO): NO